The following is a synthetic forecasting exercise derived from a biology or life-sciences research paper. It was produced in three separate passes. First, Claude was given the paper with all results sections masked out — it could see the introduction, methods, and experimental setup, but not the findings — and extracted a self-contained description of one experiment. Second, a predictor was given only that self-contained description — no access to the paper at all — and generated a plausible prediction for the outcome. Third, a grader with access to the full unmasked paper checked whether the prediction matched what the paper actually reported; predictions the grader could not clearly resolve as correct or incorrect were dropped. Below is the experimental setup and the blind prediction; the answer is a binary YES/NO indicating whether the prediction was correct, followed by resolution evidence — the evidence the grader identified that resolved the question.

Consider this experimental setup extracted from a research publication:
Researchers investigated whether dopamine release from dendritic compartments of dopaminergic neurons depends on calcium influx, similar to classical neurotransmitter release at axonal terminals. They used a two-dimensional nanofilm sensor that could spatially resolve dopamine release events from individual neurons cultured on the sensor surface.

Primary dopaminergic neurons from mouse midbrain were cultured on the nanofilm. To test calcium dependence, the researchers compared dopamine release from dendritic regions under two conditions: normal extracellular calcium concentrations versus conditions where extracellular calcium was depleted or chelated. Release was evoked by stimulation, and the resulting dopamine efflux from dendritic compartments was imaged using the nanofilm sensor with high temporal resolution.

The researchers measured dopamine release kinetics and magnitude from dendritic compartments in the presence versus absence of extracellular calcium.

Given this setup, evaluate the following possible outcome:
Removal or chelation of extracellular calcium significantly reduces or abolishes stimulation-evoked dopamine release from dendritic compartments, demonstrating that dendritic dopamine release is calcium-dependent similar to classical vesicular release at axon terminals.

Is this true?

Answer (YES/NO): YES